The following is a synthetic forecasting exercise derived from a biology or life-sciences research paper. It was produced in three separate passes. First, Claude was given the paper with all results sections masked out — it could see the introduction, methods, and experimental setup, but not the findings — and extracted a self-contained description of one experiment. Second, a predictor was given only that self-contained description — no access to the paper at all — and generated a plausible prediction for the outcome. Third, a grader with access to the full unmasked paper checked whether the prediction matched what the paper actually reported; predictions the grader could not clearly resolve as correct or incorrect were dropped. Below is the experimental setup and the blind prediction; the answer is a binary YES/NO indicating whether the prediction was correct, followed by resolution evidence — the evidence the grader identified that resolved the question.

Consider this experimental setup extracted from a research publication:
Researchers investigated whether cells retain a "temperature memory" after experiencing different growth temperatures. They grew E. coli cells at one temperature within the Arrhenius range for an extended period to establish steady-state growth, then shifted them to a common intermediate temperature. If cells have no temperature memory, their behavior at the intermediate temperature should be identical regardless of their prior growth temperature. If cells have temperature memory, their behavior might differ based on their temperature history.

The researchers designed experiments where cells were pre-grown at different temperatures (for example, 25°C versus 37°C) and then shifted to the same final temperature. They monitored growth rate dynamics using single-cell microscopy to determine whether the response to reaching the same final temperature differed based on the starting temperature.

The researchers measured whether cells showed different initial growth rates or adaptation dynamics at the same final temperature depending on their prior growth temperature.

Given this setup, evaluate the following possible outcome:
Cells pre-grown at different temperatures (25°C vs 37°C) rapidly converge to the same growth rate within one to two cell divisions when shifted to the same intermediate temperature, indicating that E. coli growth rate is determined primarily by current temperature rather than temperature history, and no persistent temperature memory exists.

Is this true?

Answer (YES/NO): NO